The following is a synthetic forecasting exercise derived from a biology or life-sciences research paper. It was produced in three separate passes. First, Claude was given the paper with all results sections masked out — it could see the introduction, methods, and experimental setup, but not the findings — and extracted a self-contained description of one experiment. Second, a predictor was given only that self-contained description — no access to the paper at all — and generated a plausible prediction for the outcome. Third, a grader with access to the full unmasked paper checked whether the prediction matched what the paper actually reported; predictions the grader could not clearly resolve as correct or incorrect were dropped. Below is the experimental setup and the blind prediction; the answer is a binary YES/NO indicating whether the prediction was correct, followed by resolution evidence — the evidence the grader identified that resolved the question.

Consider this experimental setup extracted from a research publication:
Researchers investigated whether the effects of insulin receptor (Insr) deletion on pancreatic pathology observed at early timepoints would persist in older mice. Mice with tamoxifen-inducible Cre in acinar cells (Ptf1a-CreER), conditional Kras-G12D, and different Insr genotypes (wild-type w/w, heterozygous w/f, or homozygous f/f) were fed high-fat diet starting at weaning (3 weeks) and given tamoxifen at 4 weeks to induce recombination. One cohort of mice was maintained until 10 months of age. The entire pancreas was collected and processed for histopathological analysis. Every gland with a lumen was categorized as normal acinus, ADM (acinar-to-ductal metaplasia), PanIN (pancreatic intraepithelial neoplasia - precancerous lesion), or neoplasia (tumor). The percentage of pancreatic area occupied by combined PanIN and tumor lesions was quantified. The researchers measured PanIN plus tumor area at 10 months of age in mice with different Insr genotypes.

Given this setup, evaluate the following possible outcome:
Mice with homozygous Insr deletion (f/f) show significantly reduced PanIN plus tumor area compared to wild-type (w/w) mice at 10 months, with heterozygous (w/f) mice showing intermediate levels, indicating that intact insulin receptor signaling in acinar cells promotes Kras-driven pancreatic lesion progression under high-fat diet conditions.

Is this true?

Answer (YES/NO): YES